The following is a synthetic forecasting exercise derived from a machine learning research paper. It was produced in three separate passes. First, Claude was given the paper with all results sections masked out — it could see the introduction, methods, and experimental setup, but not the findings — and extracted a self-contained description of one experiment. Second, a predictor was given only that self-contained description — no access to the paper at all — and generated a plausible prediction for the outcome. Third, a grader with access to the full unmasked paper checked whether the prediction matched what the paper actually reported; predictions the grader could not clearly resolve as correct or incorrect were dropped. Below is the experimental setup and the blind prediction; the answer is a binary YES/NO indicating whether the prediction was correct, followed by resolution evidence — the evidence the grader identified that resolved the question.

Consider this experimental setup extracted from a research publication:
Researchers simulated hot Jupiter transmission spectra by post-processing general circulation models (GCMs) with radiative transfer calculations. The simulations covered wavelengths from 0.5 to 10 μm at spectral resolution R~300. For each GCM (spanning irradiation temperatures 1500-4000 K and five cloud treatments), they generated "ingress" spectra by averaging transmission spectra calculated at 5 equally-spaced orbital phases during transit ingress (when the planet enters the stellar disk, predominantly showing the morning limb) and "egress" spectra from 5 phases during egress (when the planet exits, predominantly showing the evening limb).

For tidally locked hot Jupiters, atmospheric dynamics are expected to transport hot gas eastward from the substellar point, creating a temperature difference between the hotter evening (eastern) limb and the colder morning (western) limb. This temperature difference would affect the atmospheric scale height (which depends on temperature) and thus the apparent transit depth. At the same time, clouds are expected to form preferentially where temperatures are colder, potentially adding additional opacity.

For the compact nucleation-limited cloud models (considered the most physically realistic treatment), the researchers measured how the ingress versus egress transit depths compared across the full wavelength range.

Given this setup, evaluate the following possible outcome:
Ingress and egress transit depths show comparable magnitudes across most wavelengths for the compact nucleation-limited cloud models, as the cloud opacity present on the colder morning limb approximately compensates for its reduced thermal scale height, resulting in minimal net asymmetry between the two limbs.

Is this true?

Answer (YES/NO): NO